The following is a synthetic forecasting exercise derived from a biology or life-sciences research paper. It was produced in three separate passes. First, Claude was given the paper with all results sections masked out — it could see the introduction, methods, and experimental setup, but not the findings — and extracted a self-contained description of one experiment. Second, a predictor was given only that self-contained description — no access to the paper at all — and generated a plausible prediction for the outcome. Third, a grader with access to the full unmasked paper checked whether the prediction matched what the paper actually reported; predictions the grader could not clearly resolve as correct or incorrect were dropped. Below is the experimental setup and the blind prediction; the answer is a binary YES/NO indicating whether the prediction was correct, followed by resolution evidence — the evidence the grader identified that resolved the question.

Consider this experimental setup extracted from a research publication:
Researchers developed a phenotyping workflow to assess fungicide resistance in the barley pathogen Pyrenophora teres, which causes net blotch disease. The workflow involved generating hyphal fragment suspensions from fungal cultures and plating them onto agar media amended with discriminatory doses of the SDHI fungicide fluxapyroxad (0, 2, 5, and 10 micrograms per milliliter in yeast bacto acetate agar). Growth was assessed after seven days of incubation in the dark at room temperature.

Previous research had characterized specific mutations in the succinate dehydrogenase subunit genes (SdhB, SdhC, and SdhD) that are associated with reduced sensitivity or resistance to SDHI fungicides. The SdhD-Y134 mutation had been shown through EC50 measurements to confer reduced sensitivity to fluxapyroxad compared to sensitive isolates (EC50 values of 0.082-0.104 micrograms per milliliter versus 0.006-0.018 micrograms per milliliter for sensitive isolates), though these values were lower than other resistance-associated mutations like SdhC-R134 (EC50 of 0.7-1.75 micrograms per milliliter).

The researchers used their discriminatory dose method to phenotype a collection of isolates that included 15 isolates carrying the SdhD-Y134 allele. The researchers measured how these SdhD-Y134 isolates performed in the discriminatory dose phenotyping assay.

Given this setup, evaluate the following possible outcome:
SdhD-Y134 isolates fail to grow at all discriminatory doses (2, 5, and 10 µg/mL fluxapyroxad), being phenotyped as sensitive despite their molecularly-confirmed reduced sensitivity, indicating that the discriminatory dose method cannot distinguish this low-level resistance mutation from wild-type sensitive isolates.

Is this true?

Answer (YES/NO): NO